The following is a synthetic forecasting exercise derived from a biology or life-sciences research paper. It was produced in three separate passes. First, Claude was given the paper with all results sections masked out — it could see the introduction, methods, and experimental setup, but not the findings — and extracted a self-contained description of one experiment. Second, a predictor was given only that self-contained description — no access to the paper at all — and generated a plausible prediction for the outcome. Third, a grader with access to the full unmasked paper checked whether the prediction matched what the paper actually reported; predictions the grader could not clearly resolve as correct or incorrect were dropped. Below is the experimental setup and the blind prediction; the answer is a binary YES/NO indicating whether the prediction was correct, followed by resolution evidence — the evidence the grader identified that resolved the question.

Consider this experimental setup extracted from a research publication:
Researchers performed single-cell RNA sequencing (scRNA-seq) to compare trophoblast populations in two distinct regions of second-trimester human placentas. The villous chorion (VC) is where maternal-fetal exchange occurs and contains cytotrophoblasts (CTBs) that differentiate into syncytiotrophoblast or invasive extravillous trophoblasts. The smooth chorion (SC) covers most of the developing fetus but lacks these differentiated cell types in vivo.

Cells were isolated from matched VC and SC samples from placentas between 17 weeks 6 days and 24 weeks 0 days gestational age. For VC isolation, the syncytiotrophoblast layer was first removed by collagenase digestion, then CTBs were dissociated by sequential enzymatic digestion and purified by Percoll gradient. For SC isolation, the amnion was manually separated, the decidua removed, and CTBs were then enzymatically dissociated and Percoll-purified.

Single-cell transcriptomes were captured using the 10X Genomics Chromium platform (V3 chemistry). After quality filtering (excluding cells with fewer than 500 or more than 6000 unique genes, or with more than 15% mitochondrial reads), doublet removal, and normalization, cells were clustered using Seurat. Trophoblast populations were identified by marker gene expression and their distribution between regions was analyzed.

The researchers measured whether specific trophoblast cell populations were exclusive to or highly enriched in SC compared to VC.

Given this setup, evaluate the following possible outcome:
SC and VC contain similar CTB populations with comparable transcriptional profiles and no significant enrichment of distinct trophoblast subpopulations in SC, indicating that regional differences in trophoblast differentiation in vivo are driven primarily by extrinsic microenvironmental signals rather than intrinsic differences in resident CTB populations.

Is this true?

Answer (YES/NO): NO